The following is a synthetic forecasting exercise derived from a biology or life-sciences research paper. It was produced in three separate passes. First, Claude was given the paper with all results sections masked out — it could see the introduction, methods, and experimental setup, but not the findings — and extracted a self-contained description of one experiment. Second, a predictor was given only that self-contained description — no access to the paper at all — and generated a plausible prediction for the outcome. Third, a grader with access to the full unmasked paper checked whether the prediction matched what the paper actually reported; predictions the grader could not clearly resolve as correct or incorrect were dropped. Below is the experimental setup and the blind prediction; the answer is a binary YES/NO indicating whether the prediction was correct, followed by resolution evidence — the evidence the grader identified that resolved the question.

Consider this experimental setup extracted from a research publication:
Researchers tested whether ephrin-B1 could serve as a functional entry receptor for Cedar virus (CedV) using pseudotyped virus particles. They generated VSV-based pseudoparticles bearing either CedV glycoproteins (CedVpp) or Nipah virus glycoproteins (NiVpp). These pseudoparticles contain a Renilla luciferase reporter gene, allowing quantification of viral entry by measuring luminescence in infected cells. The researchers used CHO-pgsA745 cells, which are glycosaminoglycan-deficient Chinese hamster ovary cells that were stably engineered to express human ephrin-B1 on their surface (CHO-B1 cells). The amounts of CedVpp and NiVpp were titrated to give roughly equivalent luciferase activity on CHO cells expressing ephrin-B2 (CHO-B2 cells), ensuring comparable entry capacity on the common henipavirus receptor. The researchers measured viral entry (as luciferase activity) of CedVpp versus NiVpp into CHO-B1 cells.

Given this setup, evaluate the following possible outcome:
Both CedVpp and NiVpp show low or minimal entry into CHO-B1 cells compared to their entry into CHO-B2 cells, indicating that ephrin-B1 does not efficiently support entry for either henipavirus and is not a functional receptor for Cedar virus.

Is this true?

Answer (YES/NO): NO